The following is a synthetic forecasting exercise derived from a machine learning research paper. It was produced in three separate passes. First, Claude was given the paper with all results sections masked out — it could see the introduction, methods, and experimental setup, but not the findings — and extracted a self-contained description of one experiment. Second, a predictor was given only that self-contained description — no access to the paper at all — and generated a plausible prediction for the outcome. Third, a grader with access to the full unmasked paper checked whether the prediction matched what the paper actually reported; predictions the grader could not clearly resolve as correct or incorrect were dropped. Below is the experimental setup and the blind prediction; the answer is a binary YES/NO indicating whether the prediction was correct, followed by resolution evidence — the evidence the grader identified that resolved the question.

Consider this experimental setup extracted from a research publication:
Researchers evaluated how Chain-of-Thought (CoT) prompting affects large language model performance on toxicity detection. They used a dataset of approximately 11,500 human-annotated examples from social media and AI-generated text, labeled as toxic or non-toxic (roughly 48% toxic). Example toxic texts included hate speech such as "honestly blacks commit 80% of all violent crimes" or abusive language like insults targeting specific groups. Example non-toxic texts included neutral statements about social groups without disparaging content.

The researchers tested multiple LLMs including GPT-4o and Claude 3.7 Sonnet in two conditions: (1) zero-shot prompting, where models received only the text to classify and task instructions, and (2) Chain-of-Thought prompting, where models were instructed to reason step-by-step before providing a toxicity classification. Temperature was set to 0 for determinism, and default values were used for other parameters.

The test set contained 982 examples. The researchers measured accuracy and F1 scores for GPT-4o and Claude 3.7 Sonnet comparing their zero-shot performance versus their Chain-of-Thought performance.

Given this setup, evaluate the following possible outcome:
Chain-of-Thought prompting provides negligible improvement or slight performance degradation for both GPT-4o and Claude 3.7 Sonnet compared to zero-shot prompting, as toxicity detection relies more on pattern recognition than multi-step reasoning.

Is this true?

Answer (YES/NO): NO